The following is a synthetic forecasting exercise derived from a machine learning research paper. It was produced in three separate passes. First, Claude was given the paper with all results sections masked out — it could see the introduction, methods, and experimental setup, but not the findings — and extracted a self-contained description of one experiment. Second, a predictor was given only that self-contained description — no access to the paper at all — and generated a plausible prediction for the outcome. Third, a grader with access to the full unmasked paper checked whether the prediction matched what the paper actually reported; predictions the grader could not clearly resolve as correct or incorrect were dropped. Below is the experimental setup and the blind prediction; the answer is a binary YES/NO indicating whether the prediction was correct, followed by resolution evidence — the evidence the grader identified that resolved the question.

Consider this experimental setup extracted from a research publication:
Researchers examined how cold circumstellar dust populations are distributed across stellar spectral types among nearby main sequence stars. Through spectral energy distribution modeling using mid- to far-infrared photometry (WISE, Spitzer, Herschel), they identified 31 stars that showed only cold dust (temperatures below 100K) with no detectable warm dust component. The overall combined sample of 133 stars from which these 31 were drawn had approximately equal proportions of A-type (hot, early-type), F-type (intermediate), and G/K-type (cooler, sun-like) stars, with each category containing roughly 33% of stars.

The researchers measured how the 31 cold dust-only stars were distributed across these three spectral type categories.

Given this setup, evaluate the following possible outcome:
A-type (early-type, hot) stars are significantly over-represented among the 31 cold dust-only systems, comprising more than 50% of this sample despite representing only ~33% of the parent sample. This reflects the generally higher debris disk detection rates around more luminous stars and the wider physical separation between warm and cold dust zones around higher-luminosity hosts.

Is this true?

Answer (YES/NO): NO